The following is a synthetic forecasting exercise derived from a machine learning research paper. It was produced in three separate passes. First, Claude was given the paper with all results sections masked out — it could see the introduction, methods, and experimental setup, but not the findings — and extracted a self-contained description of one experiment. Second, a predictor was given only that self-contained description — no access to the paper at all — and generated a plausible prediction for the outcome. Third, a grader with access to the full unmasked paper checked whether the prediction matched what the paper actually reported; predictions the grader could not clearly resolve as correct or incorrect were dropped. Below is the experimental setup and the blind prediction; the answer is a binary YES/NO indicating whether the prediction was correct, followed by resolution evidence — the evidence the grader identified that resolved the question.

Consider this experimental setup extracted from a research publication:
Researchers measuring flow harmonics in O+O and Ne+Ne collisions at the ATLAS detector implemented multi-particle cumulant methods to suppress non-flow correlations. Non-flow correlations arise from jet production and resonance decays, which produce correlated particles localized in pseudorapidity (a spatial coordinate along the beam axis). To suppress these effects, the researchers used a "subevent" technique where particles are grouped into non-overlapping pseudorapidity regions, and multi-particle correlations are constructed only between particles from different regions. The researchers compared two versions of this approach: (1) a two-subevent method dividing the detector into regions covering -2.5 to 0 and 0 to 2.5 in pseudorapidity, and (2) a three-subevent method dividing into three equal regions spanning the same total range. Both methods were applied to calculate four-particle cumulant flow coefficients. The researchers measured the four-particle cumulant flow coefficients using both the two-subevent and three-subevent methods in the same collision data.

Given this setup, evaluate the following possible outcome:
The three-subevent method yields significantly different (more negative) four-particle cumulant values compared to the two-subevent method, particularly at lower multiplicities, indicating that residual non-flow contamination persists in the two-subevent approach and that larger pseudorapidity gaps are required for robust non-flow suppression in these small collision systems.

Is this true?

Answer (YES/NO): NO